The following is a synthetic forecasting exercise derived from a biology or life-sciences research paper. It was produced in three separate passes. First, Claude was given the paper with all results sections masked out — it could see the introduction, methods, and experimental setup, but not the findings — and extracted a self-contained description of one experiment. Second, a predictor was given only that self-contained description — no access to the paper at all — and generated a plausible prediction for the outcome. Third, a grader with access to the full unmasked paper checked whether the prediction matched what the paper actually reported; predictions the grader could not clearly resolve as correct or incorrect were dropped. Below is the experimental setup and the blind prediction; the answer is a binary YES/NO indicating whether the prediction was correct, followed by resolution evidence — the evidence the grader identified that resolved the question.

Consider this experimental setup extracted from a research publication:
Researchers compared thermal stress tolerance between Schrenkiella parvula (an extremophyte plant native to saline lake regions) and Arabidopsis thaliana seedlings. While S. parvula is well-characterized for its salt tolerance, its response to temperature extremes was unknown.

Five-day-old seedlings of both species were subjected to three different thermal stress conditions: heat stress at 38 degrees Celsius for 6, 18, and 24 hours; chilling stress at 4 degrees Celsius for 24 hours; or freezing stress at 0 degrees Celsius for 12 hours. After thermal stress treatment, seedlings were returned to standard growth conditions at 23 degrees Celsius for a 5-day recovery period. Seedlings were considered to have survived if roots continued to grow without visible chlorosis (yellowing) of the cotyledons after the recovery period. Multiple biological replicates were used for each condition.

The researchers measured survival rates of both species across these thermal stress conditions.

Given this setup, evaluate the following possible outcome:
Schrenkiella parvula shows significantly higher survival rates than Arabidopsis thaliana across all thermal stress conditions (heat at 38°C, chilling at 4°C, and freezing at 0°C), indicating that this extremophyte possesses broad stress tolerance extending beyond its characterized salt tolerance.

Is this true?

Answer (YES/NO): NO